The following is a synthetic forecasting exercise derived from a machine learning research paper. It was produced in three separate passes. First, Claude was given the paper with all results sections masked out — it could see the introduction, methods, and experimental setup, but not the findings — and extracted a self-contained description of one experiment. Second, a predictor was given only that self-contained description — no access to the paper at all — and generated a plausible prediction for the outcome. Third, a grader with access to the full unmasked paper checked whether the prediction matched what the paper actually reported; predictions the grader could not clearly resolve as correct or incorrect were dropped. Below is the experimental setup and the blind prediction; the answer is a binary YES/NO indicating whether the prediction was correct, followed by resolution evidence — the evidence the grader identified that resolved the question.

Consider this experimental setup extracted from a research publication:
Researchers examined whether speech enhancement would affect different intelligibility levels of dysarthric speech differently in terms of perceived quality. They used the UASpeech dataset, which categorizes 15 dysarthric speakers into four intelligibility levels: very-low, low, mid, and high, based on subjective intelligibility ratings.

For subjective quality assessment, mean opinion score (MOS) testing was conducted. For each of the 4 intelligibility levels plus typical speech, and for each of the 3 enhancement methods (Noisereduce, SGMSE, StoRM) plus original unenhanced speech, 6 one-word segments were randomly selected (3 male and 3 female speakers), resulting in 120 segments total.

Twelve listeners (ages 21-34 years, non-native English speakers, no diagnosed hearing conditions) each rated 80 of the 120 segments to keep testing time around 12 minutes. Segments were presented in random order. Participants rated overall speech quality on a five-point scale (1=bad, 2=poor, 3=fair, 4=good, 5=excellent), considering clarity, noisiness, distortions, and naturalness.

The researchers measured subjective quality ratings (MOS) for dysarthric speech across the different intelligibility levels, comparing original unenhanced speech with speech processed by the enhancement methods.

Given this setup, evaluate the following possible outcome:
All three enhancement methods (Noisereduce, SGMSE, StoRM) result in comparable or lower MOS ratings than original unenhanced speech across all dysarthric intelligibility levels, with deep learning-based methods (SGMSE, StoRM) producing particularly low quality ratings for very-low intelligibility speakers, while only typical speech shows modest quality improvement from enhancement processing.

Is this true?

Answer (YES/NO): NO